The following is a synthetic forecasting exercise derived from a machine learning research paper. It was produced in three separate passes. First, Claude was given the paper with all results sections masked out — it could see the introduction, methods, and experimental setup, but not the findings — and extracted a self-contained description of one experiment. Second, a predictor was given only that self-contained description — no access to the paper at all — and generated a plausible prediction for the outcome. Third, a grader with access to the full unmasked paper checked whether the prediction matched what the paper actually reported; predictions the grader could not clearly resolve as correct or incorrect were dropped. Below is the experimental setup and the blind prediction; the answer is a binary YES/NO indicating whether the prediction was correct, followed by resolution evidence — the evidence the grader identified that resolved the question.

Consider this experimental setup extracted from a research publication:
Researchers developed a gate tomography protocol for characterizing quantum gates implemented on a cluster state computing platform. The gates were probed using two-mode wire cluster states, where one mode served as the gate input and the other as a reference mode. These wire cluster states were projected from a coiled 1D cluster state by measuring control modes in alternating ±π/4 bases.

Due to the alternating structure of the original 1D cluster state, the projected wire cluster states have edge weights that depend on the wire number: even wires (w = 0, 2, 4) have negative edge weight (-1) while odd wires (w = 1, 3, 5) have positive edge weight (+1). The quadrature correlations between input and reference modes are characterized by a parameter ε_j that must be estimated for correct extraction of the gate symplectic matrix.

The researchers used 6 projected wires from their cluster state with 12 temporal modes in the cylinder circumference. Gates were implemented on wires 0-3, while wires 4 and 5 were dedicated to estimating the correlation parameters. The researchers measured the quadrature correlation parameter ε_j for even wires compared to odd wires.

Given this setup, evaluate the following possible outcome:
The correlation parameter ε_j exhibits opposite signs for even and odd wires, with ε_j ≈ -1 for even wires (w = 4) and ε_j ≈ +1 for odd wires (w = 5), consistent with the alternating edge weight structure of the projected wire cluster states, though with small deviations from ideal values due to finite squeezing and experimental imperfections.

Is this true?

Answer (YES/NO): NO